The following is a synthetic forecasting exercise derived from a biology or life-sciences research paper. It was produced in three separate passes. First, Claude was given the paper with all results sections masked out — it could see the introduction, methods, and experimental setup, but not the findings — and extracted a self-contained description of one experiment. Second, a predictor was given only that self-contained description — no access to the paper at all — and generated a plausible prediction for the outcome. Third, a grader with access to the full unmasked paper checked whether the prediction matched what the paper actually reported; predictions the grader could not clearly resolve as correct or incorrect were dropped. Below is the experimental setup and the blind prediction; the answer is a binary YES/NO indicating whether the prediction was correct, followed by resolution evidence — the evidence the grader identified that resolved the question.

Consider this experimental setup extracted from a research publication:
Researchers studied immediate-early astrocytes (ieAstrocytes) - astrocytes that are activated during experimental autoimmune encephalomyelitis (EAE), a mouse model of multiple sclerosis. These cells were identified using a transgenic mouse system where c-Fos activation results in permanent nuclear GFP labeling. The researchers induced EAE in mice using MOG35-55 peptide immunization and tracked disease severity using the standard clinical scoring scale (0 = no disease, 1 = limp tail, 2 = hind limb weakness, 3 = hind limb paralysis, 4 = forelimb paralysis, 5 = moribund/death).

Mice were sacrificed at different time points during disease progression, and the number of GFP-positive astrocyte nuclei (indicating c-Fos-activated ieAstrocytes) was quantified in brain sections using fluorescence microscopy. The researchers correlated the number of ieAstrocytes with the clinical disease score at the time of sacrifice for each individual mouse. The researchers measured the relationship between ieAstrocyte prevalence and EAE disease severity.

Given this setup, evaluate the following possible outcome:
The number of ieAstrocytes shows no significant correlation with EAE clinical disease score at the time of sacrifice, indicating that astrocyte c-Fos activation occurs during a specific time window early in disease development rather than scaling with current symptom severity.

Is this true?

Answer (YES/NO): NO